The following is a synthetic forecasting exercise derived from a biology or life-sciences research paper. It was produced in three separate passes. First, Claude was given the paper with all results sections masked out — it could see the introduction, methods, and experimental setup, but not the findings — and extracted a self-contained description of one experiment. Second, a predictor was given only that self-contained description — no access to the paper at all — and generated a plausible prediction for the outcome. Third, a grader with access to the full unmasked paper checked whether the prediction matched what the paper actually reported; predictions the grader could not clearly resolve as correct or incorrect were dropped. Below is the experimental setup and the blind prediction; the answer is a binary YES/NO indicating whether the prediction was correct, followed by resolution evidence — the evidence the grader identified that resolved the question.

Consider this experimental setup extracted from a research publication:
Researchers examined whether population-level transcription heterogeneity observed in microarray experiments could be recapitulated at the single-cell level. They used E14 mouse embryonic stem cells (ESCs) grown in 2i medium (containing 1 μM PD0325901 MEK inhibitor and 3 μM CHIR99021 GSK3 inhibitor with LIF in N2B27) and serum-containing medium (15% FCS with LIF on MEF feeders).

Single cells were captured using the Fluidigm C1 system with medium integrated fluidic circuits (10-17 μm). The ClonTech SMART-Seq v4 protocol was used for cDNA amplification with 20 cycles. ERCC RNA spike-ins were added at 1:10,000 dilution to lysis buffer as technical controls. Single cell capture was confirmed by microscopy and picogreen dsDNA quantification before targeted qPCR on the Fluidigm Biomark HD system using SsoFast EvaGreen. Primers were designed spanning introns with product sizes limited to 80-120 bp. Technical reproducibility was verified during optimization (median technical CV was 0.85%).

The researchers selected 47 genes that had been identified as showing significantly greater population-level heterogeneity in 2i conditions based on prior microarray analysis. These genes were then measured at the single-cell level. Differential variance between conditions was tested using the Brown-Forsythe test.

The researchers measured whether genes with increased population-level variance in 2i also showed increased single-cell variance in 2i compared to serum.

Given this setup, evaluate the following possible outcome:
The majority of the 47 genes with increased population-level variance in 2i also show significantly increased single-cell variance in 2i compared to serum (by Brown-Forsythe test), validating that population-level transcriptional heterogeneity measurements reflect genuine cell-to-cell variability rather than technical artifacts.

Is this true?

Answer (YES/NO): NO